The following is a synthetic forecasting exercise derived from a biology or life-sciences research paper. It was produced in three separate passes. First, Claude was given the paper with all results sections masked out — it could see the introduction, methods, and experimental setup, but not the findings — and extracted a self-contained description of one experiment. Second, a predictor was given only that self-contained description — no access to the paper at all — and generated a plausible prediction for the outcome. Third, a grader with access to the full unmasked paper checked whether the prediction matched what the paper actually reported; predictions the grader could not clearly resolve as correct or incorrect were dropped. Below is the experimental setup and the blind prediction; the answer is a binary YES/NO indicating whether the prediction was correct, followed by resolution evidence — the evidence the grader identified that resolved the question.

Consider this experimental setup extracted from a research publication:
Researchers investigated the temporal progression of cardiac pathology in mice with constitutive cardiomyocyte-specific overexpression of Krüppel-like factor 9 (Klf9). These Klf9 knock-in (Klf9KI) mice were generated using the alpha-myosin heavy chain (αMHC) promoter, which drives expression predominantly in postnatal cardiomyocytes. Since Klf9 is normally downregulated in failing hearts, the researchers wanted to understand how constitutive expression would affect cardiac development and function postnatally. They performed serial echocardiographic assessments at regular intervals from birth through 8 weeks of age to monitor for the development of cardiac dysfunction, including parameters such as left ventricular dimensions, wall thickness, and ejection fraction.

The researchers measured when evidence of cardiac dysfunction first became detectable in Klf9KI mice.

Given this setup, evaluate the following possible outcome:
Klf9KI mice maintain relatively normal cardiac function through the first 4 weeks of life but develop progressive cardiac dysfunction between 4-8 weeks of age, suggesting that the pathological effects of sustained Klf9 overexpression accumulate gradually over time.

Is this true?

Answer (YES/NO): YES